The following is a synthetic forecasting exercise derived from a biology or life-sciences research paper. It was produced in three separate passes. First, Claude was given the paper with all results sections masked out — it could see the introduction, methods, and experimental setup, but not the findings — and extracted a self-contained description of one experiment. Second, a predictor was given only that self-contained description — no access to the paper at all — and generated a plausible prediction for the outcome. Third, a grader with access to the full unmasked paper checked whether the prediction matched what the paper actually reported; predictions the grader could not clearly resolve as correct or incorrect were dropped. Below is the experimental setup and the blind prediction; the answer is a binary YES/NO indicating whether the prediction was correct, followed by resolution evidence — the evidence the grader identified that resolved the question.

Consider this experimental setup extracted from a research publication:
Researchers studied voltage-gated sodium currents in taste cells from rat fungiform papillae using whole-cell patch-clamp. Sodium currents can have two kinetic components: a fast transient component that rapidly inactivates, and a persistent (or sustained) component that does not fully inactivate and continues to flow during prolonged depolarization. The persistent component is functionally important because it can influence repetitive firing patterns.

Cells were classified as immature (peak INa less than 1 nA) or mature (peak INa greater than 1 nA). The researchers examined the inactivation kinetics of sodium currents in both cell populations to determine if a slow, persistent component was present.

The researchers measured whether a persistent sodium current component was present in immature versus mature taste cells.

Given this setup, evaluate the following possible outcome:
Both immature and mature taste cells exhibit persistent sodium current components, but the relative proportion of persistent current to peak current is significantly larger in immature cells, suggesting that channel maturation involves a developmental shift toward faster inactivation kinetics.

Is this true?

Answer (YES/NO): NO